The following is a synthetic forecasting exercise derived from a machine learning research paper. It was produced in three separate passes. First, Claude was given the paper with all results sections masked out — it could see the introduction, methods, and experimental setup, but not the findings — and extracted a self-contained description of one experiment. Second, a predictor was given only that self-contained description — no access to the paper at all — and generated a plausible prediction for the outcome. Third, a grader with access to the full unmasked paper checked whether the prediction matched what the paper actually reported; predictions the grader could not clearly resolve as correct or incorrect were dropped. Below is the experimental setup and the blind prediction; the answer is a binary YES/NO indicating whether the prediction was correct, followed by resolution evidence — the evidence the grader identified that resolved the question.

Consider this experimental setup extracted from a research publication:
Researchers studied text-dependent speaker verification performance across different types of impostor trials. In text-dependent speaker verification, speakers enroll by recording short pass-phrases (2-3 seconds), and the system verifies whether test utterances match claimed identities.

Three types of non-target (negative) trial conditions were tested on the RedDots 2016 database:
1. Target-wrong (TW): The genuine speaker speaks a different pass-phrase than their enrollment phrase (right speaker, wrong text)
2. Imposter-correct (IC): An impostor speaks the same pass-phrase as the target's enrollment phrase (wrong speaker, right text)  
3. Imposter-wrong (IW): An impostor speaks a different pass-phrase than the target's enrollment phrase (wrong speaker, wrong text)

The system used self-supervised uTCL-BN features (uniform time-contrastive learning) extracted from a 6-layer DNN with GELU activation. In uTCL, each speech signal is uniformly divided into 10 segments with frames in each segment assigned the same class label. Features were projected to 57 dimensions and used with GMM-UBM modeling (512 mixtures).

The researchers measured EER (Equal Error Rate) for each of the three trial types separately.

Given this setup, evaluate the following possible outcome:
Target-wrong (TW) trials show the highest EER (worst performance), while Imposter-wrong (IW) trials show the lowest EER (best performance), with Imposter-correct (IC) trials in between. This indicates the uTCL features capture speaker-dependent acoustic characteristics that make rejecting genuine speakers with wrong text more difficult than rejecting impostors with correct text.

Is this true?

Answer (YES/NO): NO